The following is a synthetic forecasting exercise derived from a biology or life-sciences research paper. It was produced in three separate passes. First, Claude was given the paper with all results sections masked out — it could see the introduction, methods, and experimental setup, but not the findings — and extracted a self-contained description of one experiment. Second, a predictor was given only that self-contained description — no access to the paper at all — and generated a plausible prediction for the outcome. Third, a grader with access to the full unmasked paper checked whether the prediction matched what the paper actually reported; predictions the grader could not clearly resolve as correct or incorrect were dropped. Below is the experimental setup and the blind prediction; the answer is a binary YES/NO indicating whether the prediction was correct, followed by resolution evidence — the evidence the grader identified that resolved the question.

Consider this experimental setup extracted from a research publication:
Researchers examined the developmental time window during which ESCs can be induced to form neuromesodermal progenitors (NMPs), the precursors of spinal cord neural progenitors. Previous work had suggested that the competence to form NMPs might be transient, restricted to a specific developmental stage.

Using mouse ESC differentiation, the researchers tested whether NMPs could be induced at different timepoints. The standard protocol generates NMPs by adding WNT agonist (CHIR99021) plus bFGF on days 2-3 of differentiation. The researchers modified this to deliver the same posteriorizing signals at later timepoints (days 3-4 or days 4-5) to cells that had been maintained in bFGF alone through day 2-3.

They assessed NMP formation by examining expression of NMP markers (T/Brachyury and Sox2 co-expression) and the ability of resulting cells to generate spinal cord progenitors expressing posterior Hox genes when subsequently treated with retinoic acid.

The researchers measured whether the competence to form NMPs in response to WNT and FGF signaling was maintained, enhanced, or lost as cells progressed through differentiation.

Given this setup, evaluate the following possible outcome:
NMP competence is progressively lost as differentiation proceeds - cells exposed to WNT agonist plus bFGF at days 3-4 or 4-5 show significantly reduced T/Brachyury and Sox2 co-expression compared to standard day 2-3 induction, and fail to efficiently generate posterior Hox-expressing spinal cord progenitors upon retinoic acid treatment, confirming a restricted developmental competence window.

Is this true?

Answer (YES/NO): YES